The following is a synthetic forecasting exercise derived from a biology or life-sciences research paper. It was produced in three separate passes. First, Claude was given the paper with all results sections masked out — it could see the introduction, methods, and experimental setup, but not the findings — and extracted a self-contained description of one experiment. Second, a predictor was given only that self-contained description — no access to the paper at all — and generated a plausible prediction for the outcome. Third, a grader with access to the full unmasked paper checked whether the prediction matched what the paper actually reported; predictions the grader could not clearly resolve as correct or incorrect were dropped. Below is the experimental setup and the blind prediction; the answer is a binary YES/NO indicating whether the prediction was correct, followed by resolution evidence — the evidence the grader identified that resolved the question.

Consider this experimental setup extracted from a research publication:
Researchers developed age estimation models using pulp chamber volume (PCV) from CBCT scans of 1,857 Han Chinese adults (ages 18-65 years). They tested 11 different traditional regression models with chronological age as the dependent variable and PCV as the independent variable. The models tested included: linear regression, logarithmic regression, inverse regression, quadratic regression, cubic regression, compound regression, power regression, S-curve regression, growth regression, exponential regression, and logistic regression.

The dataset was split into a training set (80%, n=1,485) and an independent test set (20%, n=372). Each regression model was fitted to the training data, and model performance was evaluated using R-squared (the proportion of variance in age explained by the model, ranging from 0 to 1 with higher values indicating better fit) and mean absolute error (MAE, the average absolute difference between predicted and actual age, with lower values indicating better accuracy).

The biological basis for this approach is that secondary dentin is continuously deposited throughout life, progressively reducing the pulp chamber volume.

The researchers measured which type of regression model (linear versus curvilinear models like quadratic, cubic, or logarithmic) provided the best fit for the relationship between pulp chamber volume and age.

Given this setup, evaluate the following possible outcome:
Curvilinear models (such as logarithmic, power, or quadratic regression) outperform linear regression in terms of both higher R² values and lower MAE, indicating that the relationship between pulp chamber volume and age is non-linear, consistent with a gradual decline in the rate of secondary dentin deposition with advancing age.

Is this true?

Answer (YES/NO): YES